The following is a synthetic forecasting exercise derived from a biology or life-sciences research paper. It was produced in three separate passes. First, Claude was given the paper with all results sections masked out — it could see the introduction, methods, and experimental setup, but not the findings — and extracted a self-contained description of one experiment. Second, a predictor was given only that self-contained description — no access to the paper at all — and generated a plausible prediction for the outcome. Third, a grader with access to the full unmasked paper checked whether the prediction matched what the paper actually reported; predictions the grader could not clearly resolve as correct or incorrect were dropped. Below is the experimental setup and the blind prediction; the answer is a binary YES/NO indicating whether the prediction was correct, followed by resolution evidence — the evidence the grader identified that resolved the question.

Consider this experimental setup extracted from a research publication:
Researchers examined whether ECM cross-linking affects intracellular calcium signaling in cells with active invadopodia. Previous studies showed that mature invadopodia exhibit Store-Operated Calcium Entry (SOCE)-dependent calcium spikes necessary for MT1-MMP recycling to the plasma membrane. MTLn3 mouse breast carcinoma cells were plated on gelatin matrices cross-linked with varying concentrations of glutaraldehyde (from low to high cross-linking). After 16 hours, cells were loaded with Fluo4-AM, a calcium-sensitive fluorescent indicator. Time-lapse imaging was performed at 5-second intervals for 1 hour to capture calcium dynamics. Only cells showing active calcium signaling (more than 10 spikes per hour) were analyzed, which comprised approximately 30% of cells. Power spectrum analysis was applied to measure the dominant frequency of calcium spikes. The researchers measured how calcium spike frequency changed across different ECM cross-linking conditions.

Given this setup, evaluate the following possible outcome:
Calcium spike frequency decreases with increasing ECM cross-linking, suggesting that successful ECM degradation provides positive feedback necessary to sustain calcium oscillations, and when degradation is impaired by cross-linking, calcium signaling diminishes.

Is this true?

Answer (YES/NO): NO